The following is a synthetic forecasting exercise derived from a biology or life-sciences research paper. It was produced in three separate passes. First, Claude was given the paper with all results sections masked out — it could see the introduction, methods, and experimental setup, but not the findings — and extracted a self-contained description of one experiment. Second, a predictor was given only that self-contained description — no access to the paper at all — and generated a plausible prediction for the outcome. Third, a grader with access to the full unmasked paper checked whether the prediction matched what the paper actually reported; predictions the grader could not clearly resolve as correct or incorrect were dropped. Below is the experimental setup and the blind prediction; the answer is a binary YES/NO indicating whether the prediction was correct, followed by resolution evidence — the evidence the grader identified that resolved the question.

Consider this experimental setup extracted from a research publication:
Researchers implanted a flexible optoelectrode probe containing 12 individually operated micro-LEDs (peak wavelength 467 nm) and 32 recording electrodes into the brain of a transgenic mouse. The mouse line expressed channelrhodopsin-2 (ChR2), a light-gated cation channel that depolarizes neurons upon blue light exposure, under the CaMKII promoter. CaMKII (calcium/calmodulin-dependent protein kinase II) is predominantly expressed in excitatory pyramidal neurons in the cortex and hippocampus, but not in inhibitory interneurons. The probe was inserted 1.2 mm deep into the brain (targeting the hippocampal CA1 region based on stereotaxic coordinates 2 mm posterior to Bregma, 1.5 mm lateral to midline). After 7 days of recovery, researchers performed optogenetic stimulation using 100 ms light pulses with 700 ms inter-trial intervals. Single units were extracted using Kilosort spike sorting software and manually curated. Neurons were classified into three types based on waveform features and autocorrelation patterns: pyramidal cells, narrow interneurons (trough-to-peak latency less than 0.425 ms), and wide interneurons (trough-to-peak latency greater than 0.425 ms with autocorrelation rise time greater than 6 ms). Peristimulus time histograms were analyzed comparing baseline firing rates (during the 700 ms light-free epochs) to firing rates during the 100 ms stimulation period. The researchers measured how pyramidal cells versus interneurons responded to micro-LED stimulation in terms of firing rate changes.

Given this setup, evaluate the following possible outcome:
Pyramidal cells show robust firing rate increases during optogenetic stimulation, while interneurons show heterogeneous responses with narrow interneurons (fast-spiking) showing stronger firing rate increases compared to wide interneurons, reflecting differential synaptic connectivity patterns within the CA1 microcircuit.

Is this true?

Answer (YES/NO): NO